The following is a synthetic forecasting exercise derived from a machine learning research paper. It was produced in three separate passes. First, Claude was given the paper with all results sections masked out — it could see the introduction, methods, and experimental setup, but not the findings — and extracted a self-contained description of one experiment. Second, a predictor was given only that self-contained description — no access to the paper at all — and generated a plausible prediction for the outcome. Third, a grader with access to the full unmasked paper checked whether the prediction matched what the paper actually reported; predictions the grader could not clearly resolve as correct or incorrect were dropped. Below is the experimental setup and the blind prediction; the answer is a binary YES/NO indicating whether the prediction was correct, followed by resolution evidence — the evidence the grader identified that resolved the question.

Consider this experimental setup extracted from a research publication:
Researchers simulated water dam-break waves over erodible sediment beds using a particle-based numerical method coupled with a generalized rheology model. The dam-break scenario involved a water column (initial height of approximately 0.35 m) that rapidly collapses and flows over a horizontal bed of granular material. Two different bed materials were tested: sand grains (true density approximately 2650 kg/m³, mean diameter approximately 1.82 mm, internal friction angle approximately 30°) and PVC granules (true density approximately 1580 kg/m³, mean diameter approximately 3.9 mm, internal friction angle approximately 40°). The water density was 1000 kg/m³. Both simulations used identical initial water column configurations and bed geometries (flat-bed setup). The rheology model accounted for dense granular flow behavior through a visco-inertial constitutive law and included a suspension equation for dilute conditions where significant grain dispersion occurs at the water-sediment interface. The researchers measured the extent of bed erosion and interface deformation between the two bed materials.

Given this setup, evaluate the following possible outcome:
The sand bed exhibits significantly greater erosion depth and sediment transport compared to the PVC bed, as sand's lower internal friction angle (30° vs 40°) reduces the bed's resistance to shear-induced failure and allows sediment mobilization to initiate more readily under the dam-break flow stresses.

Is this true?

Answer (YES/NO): NO